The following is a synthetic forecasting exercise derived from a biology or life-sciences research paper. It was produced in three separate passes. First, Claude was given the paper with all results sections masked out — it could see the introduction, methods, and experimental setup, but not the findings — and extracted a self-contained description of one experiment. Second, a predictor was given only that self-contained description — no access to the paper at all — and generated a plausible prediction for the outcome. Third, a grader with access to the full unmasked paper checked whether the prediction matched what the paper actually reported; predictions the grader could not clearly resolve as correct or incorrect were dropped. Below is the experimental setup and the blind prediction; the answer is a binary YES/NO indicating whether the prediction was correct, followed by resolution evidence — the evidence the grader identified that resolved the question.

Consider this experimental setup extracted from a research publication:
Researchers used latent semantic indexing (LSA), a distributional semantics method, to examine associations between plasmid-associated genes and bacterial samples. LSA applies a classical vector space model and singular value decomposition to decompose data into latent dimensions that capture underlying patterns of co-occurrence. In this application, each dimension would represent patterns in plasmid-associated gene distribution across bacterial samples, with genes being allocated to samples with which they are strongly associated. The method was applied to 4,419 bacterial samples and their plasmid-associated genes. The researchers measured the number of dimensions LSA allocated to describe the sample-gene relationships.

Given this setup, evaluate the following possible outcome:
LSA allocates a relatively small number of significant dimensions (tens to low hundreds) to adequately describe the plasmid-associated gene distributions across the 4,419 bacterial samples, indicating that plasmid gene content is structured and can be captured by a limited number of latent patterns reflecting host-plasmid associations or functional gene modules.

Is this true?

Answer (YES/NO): NO